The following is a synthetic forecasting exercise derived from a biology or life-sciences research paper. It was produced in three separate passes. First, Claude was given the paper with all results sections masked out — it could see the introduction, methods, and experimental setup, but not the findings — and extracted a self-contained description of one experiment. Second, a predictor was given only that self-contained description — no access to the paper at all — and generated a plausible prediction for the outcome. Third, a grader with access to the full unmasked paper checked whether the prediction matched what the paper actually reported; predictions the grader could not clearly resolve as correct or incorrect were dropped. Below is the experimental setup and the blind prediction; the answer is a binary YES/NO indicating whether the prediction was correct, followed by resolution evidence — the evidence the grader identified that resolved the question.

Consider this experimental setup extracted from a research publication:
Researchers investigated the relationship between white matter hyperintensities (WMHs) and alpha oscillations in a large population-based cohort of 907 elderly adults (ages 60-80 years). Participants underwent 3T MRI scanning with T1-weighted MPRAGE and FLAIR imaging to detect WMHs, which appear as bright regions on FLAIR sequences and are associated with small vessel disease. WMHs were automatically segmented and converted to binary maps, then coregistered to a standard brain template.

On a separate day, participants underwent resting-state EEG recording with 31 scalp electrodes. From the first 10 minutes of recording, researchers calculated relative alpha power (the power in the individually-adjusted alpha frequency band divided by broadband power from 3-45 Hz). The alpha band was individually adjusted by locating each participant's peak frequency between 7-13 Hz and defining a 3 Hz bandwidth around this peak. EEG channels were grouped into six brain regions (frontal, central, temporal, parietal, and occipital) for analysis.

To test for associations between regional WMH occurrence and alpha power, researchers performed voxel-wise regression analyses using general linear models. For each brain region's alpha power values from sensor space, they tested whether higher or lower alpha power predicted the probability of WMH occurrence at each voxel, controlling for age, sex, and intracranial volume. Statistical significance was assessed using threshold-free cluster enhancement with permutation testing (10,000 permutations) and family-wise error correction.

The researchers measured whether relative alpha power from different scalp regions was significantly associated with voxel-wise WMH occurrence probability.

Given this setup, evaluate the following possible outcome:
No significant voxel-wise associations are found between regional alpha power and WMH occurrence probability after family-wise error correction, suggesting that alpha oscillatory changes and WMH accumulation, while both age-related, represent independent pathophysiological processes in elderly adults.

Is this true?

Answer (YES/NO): NO